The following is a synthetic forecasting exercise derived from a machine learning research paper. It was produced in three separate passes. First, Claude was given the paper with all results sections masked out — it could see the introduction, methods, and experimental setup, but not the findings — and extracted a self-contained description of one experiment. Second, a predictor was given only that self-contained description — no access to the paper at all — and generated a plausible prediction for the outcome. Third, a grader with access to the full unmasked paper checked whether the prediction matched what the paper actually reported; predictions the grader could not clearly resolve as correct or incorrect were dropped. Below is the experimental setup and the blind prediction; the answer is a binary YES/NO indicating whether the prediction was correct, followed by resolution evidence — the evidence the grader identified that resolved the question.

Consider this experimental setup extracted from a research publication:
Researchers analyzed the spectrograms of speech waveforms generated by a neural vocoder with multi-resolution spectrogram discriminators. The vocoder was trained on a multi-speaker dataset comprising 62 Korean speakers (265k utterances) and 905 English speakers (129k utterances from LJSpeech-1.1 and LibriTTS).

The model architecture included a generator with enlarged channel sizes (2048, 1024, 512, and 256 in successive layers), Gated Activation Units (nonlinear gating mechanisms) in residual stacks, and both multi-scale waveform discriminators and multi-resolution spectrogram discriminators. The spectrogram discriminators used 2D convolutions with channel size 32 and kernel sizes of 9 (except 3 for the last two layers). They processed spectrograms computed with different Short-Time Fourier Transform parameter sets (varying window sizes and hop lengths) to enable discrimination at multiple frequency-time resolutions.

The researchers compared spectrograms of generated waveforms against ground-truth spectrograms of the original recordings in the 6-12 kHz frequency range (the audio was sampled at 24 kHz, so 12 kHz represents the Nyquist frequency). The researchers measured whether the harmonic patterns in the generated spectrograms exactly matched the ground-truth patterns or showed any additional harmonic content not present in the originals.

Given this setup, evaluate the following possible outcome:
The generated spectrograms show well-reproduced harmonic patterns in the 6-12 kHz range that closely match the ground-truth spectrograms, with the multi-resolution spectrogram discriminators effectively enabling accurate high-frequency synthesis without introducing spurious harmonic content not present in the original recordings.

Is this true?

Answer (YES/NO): NO